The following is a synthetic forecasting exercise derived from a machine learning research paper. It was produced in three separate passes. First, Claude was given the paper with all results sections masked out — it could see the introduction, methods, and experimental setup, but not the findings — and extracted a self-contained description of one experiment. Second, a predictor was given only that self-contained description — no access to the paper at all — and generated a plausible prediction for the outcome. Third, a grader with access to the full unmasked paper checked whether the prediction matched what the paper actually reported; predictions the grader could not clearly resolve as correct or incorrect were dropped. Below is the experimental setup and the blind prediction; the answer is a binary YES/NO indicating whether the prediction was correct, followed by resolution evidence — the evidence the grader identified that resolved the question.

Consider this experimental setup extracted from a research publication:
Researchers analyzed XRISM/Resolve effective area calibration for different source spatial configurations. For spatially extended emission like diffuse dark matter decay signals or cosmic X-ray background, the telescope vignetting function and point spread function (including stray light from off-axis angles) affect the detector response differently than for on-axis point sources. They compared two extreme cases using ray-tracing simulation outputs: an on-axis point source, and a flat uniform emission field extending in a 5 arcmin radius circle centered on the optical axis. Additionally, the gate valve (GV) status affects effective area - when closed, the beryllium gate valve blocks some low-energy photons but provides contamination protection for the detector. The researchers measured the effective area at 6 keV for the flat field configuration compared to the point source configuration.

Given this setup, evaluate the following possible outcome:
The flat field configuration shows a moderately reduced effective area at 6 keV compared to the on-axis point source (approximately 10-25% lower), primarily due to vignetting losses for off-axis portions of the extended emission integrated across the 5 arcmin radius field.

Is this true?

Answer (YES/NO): NO